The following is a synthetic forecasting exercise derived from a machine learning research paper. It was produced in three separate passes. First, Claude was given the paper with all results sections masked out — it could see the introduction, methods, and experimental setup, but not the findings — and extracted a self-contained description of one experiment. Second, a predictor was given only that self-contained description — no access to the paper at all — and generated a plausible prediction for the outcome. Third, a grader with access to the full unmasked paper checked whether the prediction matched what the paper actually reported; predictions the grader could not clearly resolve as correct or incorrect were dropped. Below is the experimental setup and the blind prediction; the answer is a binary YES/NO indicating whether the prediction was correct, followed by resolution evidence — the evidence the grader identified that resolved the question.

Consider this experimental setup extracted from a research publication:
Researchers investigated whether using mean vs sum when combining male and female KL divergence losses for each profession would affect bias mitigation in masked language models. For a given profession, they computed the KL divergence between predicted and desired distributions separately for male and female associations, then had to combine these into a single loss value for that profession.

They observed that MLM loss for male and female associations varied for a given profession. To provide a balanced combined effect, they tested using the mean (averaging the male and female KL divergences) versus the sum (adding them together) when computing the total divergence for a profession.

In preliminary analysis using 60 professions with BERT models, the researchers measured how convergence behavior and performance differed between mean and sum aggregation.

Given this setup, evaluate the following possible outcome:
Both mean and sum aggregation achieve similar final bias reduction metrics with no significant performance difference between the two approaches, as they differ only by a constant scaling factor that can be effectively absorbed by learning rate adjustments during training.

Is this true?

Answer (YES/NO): NO